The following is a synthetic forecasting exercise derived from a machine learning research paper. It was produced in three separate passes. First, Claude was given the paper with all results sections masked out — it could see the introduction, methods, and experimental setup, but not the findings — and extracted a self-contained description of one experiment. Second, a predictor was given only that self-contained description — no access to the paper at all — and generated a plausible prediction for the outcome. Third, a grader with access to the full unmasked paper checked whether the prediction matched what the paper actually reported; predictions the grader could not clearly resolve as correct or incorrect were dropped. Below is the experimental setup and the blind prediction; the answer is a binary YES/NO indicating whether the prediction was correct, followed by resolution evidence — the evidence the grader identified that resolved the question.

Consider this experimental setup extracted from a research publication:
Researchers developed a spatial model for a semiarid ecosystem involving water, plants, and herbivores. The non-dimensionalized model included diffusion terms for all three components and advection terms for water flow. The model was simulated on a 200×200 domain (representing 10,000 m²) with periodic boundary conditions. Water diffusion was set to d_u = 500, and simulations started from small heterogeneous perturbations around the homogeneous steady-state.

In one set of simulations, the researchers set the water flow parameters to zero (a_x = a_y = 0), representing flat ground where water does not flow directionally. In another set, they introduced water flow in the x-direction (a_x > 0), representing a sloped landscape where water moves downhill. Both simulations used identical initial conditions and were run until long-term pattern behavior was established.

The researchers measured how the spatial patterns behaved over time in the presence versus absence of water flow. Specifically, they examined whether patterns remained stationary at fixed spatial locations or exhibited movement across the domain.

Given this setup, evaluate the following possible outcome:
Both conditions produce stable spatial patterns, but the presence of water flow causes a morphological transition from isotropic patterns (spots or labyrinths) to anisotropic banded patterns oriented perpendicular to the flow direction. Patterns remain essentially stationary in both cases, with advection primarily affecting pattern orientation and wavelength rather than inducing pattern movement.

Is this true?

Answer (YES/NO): NO